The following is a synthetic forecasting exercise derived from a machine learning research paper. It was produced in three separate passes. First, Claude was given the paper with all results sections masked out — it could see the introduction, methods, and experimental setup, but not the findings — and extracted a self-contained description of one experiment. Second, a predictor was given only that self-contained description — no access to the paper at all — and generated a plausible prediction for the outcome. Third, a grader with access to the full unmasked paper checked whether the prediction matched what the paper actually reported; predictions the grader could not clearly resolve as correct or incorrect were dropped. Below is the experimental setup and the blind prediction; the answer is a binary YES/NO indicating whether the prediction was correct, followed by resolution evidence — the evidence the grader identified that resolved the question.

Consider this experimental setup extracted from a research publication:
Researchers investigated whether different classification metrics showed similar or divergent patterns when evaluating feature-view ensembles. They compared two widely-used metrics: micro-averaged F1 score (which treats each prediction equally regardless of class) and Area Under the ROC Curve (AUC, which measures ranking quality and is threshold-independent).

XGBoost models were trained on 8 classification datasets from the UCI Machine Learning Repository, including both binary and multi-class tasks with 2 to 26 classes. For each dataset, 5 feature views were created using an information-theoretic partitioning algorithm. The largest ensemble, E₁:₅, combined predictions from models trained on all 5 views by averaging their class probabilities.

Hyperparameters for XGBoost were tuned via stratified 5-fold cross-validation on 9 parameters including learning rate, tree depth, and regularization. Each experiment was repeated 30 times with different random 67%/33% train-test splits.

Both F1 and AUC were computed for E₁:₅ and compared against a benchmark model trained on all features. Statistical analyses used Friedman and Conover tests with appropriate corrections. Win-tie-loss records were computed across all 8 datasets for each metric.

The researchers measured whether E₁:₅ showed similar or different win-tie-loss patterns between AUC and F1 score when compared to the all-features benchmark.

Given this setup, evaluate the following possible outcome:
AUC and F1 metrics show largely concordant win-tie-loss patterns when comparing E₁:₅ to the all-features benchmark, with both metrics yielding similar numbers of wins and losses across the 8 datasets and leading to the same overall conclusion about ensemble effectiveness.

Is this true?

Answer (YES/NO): NO